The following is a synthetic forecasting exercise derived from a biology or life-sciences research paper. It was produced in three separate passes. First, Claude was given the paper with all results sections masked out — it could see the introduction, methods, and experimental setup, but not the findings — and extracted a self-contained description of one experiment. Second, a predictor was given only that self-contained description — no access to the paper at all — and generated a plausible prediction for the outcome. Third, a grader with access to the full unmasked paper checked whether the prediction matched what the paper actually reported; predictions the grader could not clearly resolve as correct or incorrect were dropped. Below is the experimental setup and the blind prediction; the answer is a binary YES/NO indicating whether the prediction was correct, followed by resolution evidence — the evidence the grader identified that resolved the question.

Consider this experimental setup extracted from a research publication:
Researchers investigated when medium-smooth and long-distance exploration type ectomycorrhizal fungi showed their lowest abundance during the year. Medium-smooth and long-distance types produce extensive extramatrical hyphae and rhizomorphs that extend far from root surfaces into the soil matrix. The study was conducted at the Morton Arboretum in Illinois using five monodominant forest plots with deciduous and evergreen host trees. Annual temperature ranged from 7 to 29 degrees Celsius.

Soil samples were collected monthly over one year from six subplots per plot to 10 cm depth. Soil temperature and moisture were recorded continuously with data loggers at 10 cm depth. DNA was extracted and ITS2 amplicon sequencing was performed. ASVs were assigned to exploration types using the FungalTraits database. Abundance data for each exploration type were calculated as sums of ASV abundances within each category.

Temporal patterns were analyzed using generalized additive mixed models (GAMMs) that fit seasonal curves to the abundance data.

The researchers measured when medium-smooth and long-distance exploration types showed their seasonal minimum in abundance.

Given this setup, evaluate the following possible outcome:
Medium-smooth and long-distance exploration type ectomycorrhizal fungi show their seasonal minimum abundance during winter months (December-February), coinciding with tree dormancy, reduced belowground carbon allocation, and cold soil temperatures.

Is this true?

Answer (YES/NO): NO